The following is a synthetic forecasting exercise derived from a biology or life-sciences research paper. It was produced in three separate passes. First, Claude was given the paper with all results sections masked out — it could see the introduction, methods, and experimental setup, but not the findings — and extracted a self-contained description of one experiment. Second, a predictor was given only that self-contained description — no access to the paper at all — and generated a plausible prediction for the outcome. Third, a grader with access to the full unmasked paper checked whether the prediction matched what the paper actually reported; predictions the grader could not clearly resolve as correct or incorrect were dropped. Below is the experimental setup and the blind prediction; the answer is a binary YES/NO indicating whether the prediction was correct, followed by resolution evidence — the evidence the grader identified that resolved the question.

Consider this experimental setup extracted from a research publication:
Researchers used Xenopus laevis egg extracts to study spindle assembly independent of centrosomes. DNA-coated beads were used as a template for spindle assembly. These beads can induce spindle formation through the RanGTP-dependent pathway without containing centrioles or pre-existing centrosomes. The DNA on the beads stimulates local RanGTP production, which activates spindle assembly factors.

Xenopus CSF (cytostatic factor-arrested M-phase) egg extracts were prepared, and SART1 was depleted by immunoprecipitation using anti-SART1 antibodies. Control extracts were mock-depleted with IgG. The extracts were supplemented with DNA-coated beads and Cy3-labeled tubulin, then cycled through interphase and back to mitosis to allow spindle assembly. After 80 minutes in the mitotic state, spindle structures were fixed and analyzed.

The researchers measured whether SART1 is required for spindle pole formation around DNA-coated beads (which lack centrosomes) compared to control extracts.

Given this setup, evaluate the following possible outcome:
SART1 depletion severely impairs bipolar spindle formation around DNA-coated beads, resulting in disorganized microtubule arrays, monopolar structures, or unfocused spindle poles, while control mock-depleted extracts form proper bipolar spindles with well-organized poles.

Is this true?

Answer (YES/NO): YES